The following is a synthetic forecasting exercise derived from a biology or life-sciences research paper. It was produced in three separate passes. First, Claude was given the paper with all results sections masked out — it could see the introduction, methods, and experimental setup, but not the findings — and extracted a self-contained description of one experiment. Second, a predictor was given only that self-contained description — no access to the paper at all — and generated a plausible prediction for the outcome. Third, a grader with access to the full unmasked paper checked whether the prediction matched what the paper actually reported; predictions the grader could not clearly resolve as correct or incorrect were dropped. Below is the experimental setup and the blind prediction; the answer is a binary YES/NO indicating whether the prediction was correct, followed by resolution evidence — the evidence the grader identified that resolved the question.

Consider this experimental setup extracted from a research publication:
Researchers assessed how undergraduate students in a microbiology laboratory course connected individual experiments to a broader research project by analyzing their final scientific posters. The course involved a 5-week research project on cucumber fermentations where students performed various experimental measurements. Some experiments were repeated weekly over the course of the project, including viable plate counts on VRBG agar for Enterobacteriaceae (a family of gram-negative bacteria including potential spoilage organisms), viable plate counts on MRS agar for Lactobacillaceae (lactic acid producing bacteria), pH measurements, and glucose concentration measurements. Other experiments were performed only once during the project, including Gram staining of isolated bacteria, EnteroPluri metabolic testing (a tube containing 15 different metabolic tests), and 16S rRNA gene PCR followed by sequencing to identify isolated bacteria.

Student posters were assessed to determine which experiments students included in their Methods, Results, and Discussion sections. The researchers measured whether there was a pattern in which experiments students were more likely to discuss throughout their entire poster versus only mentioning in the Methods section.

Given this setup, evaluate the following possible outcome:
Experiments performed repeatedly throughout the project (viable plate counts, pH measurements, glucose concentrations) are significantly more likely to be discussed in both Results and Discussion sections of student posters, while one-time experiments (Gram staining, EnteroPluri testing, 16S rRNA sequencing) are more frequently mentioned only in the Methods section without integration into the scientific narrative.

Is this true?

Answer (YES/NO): NO